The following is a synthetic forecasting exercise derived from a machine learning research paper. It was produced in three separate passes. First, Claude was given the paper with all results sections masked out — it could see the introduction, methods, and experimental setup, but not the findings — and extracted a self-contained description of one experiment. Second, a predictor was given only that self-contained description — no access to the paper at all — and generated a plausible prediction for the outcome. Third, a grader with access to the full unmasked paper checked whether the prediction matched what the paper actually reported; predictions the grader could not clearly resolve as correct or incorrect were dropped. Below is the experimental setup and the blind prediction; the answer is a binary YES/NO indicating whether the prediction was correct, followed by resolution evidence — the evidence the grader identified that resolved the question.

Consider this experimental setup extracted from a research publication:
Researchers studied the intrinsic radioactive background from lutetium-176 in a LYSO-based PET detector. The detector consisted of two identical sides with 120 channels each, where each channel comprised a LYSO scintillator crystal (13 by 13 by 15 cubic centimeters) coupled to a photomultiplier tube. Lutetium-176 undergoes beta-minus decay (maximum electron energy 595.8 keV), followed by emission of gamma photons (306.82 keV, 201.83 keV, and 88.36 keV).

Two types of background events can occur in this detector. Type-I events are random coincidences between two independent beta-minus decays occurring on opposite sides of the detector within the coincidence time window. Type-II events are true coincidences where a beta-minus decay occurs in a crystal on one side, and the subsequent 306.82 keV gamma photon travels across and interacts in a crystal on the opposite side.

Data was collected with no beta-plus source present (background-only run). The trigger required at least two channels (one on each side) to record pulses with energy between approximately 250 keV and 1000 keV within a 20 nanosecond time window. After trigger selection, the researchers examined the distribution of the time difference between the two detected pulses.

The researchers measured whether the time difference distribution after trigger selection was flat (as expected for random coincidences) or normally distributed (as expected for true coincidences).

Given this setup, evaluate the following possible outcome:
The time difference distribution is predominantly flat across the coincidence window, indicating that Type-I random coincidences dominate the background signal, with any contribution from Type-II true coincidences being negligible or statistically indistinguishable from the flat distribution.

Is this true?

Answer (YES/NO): NO